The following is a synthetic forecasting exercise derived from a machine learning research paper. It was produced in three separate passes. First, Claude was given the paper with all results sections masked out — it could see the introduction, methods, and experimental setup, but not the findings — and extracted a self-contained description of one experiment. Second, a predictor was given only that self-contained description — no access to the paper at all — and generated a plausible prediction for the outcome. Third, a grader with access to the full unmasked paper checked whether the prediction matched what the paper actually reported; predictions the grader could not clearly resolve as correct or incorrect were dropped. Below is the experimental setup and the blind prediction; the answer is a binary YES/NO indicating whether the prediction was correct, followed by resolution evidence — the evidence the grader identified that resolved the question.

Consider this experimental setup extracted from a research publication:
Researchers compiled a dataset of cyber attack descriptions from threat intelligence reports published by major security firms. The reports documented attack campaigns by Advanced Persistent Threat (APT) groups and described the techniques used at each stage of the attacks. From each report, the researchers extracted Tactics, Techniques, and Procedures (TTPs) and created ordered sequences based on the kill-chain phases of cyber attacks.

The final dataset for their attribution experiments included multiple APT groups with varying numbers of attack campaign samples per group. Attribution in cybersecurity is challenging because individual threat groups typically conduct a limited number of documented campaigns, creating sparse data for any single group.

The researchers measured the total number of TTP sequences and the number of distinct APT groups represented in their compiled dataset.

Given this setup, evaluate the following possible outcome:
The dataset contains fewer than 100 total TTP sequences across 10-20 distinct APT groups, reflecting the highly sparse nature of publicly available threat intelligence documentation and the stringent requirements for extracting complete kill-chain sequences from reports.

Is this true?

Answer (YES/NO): NO